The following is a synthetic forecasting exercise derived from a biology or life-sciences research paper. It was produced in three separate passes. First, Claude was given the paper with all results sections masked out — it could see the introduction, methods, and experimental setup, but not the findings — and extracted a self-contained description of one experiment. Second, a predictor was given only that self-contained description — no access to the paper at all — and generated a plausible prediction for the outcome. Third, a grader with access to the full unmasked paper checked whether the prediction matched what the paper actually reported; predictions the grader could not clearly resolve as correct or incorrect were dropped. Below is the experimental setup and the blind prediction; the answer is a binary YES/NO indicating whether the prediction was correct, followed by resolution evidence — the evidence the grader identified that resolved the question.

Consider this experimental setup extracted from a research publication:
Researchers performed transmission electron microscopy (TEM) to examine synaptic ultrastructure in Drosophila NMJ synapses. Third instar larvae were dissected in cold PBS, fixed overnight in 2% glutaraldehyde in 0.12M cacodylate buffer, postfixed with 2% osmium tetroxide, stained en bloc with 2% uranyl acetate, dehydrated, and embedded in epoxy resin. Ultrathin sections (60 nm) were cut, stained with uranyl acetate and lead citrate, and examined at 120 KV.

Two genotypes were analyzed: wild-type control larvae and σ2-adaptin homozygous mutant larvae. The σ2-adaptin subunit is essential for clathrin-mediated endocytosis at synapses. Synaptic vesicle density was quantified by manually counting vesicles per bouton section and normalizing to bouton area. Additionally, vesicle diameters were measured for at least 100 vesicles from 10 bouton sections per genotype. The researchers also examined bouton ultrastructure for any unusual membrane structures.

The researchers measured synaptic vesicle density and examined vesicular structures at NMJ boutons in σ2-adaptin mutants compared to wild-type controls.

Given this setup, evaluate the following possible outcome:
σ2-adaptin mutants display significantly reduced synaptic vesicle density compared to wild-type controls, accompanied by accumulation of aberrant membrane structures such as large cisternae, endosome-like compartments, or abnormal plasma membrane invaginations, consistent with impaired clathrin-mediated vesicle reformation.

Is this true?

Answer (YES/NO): YES